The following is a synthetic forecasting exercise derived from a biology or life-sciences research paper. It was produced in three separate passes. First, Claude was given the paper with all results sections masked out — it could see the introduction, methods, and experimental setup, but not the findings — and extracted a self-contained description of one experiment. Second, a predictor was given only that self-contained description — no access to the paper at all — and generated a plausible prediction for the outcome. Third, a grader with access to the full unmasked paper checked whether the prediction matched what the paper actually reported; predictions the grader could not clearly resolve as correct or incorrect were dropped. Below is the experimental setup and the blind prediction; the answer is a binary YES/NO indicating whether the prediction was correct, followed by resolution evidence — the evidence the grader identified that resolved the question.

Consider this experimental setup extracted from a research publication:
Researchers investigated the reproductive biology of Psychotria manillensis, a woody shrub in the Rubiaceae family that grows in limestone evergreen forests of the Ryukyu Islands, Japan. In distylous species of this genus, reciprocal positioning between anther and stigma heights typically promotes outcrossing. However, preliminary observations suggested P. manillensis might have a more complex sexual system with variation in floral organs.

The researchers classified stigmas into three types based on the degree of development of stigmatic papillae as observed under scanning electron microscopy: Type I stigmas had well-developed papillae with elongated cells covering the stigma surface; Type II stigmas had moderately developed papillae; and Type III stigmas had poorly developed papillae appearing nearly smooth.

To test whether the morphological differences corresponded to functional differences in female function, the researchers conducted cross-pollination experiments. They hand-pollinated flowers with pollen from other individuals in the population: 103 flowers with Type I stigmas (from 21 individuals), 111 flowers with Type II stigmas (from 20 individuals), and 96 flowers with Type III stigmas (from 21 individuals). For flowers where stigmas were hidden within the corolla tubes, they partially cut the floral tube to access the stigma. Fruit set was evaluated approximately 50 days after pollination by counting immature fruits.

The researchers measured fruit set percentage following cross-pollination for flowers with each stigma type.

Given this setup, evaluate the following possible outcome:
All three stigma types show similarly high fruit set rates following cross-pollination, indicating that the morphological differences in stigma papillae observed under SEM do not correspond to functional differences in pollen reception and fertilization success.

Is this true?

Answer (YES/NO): NO